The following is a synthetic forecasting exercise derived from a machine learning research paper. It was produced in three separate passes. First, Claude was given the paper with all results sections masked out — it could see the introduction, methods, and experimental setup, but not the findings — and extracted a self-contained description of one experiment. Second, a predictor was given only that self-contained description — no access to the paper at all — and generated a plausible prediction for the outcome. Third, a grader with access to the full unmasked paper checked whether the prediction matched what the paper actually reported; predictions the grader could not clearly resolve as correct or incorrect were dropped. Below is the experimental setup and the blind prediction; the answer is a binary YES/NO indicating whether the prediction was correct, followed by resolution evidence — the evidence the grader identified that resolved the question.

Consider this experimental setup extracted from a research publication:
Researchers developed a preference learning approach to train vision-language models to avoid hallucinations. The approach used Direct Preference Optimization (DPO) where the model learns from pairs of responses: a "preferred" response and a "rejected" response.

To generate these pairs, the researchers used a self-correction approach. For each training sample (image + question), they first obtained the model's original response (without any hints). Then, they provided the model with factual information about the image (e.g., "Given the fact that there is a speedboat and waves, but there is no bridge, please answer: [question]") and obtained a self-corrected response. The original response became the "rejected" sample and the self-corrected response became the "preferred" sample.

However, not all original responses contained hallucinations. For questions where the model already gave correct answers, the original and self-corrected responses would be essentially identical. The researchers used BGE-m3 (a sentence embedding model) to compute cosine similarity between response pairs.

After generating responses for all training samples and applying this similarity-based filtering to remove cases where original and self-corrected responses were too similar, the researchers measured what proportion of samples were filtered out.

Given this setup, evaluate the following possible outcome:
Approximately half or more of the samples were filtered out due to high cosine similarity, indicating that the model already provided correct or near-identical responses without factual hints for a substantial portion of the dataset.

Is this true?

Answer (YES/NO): NO